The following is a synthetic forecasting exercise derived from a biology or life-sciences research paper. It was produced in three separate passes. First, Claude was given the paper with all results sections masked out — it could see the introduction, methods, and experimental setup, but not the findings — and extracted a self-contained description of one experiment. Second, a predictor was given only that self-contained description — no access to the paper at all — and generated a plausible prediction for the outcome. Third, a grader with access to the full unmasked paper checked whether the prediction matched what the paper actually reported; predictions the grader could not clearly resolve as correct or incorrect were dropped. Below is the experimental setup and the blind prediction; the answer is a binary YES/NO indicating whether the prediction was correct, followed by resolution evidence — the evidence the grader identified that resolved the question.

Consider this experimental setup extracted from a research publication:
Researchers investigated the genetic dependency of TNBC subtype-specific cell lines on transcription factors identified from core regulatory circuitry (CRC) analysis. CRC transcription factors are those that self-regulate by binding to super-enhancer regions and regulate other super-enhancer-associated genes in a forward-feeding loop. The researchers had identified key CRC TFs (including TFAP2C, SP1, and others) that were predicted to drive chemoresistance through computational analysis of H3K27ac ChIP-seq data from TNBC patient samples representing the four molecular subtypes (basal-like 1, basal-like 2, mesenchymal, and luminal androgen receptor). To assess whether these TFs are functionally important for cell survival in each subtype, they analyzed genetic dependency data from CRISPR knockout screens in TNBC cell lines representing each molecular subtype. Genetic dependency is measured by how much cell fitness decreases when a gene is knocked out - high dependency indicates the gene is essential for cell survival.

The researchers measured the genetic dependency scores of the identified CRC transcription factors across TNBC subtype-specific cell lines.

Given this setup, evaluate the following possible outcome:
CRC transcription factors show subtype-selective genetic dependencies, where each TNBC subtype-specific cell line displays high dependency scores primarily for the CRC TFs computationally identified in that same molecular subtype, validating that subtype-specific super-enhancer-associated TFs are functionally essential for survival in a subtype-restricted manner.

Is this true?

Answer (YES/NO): NO